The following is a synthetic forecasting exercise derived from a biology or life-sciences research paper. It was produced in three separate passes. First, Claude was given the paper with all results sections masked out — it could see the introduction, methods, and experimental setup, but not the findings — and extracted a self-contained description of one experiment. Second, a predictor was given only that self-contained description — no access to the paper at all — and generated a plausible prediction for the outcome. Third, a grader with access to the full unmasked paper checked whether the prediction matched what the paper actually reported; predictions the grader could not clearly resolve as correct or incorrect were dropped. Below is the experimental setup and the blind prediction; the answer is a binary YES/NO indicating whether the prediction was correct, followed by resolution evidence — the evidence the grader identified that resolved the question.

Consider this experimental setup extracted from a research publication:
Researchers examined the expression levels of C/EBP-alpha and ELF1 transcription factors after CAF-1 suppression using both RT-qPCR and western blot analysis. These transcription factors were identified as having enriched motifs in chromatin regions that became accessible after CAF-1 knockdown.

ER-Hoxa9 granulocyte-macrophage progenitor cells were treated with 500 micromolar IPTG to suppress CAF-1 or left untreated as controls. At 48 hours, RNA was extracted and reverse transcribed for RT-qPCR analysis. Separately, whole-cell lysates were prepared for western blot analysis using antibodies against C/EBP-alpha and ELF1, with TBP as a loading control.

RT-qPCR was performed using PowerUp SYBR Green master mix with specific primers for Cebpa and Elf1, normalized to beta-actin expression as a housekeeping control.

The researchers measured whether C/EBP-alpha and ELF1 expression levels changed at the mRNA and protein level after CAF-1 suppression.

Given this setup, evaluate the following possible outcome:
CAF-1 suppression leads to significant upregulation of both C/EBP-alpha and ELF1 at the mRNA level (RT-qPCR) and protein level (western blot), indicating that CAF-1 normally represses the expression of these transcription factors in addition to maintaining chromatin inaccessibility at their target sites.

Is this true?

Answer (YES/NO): NO